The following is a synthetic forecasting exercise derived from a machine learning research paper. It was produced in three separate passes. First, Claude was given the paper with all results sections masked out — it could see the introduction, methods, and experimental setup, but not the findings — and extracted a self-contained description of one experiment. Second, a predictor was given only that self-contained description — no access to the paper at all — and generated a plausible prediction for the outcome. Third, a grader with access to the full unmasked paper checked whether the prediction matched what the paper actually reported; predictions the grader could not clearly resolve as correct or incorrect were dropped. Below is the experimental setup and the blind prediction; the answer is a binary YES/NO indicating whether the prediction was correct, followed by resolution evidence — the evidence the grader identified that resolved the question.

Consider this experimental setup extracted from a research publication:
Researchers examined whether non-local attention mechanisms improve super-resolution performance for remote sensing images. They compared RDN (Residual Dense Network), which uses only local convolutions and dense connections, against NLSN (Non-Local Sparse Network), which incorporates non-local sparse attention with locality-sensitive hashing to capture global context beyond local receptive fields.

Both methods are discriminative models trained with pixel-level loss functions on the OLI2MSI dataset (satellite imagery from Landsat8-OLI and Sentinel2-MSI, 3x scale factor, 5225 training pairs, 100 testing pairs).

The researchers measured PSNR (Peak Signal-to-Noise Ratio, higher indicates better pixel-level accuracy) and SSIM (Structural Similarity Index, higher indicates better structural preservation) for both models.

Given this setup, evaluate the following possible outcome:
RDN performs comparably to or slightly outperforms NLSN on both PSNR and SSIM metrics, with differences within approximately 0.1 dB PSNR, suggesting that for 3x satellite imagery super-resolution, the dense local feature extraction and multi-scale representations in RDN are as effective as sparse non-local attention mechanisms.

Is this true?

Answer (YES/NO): YES